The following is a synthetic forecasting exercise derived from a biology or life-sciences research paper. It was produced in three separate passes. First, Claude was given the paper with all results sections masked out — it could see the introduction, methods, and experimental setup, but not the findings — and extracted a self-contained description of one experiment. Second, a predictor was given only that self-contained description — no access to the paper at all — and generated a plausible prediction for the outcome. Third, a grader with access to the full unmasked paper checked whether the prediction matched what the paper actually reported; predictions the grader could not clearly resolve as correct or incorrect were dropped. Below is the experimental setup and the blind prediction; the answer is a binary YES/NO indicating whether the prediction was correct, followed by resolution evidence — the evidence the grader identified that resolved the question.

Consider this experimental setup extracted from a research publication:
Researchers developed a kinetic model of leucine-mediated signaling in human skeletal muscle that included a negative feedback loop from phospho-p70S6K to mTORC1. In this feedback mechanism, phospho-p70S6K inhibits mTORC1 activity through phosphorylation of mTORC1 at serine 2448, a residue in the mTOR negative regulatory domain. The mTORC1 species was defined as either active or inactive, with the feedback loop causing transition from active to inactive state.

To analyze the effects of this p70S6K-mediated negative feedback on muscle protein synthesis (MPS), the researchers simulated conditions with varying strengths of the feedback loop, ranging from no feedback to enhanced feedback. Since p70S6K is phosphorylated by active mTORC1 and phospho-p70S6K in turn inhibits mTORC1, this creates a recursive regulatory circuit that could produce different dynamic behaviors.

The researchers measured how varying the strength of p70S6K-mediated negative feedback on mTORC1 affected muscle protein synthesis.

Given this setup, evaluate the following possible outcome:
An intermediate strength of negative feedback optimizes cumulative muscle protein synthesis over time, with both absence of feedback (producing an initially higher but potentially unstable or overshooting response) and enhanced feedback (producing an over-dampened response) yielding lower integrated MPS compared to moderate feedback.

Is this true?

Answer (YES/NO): NO